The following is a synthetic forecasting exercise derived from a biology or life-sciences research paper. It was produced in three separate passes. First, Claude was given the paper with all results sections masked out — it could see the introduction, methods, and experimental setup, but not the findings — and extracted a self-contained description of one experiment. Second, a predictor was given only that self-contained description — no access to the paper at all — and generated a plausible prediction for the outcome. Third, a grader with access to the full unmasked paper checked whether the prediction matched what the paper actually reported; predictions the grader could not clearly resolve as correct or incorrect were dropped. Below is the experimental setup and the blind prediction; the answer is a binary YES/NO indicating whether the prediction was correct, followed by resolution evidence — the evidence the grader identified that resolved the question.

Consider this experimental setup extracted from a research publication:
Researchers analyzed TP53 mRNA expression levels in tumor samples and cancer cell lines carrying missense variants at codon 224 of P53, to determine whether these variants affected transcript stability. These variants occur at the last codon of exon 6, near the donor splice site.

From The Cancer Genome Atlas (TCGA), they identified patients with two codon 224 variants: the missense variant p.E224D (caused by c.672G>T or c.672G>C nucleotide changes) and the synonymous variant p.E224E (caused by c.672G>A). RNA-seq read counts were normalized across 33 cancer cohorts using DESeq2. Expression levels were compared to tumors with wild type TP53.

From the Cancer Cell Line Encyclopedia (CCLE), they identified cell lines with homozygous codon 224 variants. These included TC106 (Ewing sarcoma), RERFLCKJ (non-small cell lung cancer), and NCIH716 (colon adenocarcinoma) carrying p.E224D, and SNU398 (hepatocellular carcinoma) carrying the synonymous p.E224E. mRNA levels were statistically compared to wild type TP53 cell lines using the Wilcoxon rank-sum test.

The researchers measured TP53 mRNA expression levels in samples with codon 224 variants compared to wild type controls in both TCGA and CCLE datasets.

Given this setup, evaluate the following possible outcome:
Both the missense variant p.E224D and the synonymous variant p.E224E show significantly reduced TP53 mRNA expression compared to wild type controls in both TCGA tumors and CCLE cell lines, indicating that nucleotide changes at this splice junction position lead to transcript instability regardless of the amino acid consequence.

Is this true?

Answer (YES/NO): NO